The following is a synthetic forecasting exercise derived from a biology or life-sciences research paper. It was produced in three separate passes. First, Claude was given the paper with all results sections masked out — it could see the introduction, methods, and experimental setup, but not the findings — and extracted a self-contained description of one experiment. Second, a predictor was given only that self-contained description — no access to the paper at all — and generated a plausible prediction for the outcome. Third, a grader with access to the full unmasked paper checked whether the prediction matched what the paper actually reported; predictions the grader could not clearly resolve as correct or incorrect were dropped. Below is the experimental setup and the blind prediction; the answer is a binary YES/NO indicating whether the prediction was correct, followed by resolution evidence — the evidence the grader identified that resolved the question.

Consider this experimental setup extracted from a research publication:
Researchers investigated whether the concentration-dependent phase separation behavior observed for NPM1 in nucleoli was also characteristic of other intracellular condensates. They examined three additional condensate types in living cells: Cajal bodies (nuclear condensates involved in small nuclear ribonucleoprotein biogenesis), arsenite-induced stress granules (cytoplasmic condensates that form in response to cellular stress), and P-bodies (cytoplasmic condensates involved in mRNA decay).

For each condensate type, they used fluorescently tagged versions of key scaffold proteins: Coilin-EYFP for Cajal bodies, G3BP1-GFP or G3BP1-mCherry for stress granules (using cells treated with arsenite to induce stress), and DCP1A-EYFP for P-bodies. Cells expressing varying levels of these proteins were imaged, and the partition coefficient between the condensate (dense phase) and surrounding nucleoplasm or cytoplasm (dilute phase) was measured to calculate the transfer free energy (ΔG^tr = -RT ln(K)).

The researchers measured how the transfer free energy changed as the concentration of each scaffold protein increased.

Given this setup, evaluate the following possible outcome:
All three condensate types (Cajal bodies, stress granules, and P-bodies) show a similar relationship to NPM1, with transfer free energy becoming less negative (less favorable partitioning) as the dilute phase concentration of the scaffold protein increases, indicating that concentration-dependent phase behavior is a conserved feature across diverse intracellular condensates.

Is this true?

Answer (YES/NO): YES